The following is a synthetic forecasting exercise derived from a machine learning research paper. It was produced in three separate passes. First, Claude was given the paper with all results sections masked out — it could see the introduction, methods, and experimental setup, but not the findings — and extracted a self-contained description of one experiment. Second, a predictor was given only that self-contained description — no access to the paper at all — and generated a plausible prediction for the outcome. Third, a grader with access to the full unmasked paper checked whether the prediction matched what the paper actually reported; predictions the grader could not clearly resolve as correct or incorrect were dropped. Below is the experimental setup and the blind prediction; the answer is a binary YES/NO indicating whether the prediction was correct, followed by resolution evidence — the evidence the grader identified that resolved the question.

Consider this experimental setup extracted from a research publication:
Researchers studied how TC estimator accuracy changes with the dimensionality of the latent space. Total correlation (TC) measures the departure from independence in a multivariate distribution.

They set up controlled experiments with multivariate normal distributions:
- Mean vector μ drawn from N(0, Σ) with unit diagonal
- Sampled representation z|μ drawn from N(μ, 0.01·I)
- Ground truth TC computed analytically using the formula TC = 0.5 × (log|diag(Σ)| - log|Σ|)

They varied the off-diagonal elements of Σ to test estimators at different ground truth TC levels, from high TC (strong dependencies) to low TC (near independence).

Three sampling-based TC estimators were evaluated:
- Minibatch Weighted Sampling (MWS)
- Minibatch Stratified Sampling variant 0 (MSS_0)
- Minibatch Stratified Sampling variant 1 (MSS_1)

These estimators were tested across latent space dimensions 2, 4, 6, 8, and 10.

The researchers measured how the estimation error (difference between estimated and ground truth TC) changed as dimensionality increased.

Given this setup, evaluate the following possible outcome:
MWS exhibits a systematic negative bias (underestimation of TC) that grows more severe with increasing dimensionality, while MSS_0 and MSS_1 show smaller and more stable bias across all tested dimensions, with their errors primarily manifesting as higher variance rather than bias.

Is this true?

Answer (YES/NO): NO